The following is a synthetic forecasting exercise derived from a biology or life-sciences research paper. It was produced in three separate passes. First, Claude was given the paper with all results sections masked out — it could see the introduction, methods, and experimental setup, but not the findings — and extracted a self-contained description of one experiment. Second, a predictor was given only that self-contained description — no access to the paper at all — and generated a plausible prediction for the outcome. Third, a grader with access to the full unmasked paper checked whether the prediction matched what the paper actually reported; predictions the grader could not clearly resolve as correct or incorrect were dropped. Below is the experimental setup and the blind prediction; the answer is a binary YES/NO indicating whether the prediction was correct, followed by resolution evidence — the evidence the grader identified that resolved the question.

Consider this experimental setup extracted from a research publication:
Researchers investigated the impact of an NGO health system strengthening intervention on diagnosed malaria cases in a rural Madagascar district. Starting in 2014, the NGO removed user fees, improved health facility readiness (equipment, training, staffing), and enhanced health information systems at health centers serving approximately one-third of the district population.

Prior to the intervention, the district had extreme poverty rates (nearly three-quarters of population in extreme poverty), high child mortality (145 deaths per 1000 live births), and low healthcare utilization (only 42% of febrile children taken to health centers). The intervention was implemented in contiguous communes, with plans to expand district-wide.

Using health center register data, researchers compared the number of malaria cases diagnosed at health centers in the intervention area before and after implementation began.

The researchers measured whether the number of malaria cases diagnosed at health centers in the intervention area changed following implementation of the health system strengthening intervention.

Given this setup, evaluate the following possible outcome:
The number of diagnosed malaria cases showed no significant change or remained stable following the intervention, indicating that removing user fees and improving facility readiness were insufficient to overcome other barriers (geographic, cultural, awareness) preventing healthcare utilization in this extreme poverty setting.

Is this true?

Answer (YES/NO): NO